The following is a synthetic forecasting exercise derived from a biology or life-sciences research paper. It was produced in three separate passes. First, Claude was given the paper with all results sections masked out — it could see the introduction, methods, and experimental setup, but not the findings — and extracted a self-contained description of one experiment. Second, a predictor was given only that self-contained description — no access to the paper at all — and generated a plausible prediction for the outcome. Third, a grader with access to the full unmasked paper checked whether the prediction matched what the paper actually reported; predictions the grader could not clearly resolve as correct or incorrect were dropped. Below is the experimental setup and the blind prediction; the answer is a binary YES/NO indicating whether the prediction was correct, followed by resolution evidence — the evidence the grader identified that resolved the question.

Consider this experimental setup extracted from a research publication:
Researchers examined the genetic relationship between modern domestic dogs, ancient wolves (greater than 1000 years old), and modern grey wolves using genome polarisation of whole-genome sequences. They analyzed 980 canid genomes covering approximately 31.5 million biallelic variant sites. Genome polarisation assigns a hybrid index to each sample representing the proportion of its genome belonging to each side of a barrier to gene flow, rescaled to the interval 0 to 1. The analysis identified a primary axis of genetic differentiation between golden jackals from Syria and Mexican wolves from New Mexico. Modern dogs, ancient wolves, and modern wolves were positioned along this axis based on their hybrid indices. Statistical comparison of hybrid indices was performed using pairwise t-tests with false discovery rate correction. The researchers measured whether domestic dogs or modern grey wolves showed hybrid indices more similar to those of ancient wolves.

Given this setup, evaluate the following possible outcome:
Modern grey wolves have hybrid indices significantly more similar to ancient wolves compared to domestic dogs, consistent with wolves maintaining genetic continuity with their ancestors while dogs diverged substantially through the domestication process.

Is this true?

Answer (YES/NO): NO